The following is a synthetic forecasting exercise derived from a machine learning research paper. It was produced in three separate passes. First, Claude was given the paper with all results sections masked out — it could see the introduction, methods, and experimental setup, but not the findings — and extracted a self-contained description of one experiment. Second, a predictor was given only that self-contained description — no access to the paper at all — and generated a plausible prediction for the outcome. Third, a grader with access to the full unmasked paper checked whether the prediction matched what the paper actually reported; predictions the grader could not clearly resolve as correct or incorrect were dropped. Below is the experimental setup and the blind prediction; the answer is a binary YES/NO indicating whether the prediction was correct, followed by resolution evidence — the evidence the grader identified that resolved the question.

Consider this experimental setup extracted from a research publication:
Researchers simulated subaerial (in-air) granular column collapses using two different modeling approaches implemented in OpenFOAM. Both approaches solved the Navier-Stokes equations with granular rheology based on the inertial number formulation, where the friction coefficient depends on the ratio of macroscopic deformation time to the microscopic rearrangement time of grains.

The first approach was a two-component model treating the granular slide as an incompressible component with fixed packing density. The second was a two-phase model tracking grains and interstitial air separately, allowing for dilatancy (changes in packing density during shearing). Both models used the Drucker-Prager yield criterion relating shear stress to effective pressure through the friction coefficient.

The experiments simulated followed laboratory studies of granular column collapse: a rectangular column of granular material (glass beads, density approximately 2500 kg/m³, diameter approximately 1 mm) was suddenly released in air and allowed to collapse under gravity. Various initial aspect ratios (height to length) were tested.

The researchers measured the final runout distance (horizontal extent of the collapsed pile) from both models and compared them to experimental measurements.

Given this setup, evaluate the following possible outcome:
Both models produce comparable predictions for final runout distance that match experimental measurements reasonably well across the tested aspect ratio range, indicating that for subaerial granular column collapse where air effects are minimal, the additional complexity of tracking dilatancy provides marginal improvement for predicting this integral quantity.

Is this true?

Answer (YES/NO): YES